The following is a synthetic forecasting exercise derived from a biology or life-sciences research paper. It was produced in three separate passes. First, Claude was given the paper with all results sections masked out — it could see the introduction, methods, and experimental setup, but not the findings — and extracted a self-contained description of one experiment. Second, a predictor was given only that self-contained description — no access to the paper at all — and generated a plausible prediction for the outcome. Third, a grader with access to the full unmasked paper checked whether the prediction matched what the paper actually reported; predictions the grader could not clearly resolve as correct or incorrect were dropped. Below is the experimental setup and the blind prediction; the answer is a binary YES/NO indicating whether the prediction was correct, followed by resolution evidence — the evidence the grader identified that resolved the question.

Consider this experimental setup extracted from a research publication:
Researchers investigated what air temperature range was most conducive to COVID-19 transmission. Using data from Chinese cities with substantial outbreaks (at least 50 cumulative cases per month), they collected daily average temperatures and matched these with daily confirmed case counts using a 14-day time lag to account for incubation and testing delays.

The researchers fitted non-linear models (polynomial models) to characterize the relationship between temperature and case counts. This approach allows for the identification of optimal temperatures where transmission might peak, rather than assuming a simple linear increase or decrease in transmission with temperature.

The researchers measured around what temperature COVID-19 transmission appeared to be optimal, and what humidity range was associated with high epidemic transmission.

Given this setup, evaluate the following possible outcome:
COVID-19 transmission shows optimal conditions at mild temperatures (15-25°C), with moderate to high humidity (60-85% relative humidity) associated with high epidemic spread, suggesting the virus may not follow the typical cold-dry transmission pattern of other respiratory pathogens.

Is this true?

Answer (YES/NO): NO